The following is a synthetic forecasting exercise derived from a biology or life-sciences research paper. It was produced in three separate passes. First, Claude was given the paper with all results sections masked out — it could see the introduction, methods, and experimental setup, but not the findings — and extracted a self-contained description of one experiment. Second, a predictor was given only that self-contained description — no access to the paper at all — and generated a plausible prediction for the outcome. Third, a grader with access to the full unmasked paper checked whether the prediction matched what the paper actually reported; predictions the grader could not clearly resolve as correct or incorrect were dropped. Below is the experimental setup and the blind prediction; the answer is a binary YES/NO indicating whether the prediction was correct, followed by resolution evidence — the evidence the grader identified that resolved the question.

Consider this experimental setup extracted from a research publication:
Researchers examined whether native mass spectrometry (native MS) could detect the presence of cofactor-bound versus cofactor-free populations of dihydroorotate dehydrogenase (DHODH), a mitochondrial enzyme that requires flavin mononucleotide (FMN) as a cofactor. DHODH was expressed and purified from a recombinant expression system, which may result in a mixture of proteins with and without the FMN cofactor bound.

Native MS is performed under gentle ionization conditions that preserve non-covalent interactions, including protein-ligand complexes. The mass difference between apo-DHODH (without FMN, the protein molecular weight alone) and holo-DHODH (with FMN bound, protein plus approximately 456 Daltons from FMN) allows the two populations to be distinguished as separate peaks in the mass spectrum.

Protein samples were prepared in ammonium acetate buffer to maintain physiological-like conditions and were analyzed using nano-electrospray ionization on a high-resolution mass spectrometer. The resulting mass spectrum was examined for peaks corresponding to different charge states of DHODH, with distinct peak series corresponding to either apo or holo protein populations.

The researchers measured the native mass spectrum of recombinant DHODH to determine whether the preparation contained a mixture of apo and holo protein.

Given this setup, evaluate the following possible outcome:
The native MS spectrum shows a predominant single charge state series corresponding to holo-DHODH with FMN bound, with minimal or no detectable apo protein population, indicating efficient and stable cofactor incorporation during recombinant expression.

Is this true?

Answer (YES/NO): NO